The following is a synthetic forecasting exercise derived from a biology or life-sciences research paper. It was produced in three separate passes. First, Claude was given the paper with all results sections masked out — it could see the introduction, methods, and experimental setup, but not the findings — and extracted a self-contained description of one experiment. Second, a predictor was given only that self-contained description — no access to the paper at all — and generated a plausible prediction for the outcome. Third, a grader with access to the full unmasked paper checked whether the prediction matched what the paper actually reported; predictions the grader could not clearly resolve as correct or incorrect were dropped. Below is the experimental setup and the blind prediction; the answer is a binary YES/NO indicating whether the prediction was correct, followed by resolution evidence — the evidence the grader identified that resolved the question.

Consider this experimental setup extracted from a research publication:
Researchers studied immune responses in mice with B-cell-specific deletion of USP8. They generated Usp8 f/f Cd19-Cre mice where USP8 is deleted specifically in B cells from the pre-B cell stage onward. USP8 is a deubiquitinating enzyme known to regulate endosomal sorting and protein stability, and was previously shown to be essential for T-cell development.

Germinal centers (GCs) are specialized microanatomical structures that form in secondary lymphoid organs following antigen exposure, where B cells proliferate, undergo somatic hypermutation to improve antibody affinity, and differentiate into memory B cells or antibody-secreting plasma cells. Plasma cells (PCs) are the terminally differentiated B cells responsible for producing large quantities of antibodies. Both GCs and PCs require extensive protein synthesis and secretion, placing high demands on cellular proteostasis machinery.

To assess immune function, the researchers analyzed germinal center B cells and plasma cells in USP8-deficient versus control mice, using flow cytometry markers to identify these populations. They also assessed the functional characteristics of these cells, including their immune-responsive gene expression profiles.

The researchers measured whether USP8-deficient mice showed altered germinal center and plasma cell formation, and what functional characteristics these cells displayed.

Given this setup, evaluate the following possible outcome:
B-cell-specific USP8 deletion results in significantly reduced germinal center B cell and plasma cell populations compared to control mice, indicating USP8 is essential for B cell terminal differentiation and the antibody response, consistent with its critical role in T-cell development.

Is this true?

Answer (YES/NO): NO